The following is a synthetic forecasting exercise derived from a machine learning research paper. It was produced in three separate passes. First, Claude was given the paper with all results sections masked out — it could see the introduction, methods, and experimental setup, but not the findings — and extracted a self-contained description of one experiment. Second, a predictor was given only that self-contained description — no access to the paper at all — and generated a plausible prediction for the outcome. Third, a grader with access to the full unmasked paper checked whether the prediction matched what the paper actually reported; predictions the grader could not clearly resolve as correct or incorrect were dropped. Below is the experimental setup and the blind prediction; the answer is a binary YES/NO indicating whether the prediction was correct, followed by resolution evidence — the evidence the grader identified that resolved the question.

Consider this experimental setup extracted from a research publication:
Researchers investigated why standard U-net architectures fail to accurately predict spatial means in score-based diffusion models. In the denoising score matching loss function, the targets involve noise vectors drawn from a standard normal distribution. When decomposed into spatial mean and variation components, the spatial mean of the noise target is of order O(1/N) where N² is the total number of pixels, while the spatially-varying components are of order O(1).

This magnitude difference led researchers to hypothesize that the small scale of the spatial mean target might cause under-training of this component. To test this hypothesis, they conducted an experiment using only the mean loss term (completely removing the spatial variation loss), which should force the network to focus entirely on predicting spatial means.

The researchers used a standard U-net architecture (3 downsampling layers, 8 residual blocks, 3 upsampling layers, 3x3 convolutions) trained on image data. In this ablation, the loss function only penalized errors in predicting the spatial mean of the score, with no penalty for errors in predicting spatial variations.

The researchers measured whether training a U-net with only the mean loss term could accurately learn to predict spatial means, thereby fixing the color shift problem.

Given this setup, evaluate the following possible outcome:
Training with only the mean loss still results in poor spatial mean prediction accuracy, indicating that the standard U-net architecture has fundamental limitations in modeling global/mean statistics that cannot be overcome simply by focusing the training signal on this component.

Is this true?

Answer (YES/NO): YES